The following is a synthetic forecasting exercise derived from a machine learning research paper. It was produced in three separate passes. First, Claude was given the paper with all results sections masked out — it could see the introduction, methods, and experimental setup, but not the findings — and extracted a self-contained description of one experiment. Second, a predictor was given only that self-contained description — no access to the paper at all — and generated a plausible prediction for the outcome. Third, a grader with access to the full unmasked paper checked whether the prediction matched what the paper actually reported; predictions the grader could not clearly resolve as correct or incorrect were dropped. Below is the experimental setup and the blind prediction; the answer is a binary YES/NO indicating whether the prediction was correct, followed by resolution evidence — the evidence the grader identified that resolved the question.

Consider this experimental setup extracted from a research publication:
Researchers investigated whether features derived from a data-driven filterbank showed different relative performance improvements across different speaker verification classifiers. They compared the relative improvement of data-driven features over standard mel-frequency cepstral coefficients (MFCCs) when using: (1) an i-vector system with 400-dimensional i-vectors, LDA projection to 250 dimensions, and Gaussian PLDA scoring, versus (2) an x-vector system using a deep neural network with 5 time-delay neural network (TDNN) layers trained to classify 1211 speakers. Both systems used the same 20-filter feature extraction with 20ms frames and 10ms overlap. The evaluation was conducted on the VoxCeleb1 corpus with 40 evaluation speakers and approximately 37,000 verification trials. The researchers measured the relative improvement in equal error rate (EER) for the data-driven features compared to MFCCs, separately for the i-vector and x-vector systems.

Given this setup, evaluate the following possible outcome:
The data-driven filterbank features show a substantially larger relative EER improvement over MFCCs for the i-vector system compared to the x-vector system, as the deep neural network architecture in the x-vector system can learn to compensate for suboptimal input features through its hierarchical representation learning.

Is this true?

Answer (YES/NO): YES